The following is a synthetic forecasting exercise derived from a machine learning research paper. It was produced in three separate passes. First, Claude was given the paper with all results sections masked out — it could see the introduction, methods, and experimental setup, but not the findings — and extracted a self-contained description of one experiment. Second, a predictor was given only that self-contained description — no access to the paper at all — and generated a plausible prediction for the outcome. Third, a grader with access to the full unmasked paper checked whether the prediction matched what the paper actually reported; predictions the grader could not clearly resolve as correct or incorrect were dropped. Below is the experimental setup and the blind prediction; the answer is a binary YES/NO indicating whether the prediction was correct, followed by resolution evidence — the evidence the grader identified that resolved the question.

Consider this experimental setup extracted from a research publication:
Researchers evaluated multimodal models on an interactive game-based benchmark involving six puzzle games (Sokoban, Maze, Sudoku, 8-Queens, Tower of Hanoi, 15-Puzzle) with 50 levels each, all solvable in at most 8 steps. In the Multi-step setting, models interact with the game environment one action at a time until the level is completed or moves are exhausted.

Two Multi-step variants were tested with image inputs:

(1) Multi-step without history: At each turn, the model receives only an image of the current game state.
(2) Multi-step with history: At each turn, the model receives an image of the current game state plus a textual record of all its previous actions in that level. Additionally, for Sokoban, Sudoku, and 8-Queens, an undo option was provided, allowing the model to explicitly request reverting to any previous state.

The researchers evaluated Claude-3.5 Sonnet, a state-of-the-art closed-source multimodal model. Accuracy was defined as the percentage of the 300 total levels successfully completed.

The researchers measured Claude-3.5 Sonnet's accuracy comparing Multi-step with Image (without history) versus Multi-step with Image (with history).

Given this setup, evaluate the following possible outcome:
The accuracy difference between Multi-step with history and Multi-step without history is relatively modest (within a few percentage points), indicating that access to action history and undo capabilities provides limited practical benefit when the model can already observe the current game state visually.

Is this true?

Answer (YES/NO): YES